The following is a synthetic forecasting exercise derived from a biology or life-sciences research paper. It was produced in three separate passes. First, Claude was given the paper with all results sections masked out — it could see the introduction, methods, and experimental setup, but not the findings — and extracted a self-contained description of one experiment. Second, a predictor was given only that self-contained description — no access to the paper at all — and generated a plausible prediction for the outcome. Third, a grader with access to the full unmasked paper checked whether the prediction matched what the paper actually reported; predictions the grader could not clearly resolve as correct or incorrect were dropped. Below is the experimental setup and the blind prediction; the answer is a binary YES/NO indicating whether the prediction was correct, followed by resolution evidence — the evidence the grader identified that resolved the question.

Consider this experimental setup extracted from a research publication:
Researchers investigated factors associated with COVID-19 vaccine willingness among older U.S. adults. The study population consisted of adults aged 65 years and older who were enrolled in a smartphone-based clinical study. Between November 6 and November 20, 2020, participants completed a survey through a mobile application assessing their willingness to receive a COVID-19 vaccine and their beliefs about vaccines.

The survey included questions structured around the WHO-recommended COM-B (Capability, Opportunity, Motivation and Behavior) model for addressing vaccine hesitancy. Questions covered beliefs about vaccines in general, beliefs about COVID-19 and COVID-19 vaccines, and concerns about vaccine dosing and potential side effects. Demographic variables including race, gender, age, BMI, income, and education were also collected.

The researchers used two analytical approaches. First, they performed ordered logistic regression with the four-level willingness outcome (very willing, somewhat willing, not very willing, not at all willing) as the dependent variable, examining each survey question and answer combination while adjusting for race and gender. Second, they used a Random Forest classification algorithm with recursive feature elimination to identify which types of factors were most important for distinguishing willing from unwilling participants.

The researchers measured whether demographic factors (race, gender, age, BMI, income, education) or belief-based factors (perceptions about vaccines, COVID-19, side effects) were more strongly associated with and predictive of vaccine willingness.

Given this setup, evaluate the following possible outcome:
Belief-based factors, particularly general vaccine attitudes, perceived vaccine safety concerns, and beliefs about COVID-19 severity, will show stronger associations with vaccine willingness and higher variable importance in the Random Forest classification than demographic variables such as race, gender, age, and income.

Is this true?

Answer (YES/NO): YES